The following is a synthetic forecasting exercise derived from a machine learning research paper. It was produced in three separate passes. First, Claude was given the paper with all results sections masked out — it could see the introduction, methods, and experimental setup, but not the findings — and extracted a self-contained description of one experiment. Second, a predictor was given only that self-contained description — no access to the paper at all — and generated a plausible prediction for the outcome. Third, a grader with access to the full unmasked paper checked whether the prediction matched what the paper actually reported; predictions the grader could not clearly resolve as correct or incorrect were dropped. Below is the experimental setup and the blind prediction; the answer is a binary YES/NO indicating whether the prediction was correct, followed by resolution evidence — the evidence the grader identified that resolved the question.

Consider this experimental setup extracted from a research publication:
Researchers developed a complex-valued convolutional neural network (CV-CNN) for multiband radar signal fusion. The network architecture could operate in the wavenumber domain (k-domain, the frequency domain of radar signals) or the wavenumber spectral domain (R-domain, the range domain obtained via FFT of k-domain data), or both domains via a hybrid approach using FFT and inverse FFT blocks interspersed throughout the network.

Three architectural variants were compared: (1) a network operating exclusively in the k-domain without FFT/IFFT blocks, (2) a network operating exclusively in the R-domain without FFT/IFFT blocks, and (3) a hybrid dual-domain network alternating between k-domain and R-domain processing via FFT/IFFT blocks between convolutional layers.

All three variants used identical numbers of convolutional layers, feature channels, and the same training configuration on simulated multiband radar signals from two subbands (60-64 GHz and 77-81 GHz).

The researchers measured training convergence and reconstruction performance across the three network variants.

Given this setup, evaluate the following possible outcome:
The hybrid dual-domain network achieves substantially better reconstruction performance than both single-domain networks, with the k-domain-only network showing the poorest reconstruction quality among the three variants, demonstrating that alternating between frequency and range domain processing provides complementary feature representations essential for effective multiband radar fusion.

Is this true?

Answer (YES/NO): NO